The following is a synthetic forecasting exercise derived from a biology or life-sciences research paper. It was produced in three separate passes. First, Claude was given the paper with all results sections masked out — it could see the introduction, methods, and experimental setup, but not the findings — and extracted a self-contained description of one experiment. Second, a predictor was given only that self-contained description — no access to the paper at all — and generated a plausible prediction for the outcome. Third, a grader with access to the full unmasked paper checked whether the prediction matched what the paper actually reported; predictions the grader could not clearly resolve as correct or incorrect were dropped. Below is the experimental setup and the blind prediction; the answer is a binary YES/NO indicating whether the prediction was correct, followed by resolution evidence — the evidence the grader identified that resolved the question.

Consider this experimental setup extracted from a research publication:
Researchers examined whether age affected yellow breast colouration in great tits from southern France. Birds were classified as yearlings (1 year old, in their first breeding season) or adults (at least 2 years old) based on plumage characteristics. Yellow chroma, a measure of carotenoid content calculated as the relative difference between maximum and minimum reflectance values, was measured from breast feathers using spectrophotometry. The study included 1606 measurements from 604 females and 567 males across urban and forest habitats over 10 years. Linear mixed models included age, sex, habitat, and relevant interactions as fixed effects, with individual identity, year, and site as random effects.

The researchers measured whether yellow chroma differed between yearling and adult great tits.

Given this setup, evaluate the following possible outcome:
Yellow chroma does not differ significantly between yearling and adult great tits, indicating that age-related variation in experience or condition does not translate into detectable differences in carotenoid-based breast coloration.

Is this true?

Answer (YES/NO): NO